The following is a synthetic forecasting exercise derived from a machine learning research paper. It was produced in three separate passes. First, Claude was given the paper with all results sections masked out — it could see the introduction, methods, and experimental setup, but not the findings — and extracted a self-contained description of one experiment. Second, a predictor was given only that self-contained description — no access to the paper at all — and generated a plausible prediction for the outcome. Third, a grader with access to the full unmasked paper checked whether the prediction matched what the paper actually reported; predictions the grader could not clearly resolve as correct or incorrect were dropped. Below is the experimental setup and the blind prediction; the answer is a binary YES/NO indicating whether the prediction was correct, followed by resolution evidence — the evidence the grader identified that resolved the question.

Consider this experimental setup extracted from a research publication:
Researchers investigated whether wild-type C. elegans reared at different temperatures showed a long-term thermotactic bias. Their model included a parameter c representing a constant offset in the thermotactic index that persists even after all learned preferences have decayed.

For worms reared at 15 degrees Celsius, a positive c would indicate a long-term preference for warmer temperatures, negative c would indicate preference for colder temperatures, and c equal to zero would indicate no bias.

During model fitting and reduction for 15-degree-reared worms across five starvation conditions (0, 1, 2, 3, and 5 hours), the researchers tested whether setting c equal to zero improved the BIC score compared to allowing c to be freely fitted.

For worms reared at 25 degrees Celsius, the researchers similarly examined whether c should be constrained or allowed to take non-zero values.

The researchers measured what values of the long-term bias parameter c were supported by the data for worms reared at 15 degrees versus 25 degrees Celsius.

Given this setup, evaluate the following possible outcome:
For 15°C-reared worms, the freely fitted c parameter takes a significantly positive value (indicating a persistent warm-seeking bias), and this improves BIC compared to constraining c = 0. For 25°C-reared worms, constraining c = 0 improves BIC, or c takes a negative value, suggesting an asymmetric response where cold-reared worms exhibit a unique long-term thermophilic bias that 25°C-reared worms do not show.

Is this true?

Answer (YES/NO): NO